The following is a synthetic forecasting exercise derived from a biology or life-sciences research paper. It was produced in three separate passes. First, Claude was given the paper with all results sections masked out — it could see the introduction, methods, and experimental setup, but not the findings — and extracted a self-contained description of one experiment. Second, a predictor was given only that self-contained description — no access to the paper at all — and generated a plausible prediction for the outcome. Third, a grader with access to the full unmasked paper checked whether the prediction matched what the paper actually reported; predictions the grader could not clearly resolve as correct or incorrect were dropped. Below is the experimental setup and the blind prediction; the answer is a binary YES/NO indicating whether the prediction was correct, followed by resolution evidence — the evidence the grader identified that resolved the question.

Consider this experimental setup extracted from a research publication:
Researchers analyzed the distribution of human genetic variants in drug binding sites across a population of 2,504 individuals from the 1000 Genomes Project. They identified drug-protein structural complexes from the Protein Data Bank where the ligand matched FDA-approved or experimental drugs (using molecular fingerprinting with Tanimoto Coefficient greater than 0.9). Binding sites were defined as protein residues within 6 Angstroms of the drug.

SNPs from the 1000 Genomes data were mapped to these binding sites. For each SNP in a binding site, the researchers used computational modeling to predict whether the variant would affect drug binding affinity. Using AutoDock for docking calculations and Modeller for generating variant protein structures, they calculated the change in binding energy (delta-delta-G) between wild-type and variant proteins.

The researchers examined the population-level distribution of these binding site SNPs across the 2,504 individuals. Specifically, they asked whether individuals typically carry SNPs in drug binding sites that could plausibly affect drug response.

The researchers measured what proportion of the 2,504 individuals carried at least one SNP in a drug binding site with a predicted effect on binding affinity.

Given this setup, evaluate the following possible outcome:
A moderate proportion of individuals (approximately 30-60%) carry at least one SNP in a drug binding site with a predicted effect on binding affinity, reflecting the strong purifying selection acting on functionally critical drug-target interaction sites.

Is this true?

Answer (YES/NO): NO